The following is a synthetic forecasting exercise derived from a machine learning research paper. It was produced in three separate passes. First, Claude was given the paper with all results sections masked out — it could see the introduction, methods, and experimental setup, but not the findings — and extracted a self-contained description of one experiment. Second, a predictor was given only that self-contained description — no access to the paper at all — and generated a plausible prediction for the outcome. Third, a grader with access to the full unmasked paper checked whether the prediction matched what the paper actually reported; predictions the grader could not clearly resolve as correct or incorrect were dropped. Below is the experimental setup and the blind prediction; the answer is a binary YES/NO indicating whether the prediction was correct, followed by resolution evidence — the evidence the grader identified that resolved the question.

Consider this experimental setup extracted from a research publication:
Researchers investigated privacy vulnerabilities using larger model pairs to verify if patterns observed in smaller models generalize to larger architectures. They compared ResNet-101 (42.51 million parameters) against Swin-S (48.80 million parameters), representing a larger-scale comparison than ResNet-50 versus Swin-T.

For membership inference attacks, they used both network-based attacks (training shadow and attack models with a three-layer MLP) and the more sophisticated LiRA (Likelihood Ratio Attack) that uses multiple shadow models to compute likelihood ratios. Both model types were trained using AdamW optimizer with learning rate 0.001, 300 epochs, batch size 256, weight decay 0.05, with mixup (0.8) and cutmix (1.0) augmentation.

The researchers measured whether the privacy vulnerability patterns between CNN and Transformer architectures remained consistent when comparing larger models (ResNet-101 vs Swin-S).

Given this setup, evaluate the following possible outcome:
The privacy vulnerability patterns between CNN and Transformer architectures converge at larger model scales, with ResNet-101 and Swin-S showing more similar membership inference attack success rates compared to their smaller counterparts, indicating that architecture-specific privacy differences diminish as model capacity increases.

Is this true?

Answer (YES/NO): NO